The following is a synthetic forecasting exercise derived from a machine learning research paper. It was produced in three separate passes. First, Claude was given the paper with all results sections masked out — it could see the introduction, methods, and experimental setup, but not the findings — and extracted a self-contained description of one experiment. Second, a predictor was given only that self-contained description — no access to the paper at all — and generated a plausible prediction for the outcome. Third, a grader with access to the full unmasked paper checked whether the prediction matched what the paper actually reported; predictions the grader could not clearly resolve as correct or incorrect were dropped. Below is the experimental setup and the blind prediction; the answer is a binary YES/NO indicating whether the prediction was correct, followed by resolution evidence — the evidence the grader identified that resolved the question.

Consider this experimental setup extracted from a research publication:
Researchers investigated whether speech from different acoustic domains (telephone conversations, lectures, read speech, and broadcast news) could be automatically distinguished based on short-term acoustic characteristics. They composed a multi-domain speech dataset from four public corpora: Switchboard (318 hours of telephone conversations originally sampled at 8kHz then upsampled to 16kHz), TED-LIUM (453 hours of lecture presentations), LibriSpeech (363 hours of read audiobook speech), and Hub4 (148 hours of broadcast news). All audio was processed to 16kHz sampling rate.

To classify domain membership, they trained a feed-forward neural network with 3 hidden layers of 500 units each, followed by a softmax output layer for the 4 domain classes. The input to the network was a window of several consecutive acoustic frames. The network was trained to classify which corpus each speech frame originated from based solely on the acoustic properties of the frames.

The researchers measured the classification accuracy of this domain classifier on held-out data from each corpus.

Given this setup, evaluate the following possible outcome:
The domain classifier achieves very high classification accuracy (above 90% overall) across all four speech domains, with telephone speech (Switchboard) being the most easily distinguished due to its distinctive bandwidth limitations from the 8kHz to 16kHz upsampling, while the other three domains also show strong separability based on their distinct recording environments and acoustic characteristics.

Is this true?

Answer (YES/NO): YES